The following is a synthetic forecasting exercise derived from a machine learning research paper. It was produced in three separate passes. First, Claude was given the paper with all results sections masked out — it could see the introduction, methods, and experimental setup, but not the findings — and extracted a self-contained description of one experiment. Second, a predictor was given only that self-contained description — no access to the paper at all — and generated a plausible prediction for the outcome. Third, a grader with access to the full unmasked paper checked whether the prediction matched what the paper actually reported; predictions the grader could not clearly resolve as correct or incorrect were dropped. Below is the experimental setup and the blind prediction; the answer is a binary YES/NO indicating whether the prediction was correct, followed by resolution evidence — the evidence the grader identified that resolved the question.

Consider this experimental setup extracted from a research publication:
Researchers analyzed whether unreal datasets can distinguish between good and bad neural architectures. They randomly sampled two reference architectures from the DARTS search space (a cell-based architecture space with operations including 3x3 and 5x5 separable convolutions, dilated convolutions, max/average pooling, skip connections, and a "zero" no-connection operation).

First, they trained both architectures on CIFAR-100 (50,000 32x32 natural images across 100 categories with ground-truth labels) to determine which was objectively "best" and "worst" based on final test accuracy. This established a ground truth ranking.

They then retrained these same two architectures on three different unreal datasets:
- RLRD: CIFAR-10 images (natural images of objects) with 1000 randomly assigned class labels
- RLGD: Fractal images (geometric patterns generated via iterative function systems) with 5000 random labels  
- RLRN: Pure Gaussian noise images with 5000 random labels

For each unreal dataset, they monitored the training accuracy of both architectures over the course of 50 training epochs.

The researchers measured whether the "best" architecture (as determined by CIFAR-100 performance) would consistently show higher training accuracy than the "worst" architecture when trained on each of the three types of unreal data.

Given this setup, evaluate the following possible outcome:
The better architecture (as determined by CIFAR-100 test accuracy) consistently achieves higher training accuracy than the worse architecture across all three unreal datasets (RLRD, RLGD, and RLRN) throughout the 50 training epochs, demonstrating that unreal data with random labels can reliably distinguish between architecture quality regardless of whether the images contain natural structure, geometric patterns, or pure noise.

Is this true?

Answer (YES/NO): YES